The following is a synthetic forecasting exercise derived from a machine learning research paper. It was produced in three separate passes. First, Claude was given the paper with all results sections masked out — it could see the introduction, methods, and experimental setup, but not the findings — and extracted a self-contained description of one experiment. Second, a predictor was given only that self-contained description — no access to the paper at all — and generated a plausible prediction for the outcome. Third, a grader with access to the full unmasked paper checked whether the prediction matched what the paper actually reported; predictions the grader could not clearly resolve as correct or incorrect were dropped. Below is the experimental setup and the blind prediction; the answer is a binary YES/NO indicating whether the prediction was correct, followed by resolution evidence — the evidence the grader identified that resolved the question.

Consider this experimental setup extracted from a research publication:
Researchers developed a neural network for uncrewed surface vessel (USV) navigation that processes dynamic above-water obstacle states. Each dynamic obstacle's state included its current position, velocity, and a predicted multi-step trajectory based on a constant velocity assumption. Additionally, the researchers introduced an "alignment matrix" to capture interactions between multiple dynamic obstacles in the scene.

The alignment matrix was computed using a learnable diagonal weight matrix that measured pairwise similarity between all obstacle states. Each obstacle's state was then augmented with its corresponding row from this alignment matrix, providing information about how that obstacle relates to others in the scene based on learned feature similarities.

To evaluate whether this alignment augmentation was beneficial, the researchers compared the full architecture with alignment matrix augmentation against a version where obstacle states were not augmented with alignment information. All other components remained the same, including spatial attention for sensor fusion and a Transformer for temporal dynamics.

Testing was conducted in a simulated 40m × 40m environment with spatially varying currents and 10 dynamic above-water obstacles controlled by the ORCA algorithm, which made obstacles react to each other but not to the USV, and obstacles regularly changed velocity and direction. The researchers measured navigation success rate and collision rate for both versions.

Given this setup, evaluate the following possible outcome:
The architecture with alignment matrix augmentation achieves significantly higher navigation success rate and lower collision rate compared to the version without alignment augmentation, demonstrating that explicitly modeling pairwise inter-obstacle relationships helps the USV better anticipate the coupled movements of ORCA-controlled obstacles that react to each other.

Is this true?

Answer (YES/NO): NO